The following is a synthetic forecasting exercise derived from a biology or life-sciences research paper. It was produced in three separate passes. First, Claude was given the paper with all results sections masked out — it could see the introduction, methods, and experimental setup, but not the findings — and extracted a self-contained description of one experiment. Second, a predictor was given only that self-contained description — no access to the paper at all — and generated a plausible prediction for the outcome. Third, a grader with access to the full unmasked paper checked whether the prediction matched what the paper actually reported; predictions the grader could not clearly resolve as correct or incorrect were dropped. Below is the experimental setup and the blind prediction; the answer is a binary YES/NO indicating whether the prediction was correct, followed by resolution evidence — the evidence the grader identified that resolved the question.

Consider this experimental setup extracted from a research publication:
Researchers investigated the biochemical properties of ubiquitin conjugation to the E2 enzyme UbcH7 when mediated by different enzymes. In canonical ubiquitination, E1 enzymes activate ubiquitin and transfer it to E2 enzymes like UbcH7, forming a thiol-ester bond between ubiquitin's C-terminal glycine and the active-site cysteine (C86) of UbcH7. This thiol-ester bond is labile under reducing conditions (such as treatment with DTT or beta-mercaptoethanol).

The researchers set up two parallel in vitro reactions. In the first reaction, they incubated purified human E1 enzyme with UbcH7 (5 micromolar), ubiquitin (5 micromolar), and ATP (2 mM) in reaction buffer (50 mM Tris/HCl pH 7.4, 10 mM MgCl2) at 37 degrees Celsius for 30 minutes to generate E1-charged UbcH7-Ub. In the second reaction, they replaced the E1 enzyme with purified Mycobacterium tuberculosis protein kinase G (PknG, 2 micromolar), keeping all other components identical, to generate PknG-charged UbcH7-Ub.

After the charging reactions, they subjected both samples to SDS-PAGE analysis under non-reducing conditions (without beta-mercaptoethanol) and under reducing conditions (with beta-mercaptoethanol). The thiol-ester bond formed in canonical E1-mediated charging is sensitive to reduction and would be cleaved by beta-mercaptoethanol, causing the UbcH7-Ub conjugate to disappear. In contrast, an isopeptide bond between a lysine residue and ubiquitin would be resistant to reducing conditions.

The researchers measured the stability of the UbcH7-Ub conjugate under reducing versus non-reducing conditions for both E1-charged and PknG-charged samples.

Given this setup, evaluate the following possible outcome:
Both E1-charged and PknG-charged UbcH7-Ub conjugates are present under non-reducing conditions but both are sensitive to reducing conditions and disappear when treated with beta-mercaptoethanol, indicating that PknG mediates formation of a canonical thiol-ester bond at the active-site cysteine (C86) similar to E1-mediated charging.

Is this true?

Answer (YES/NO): NO